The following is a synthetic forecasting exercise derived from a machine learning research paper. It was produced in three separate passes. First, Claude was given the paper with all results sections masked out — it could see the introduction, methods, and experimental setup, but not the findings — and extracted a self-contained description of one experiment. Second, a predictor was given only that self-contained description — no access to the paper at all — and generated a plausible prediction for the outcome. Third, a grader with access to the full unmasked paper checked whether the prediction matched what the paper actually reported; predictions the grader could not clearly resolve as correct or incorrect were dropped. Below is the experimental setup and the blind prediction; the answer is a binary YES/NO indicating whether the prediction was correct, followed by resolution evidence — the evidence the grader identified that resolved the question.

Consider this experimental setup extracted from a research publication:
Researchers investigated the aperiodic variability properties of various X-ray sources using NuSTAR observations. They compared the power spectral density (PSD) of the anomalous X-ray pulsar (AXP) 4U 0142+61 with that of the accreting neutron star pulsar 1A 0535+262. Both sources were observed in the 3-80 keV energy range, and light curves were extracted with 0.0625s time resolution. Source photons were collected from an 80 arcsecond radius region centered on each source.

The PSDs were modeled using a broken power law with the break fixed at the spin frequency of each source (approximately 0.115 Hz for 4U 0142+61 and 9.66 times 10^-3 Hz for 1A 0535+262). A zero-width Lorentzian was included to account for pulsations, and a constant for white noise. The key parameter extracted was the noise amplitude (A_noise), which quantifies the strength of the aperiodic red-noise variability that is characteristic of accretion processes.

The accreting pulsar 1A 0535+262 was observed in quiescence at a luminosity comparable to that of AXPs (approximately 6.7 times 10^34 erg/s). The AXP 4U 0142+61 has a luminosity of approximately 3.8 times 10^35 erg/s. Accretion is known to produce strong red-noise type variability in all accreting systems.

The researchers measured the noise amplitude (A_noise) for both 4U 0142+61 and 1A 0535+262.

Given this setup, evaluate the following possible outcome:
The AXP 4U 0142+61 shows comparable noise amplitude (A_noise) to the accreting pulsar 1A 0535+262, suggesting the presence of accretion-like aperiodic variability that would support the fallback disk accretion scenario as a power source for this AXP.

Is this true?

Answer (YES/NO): NO